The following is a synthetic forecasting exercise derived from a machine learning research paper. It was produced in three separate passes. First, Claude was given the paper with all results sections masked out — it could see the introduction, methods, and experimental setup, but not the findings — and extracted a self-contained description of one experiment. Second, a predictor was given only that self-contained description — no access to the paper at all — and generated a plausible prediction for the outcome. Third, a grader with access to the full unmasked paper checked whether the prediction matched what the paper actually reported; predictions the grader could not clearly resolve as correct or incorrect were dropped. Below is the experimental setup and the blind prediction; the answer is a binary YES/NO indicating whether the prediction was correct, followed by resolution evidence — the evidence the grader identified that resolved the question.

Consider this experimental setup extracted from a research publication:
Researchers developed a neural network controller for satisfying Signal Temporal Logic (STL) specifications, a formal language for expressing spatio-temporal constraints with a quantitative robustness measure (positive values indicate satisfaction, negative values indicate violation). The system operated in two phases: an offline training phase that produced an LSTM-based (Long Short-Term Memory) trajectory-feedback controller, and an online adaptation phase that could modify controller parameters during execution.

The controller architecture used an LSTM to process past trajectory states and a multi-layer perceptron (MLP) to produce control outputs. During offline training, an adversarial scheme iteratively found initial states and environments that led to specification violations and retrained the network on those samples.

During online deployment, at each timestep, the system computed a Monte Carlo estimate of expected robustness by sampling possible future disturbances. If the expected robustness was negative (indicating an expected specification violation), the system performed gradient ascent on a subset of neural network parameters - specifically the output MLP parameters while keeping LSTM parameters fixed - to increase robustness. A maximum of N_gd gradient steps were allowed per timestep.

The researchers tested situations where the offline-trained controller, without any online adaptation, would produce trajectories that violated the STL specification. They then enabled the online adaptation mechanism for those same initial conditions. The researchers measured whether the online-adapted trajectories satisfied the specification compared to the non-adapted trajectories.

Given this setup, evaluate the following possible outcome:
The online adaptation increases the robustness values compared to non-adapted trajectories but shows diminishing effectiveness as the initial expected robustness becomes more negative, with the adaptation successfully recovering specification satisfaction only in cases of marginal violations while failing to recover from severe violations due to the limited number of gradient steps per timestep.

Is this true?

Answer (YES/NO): NO